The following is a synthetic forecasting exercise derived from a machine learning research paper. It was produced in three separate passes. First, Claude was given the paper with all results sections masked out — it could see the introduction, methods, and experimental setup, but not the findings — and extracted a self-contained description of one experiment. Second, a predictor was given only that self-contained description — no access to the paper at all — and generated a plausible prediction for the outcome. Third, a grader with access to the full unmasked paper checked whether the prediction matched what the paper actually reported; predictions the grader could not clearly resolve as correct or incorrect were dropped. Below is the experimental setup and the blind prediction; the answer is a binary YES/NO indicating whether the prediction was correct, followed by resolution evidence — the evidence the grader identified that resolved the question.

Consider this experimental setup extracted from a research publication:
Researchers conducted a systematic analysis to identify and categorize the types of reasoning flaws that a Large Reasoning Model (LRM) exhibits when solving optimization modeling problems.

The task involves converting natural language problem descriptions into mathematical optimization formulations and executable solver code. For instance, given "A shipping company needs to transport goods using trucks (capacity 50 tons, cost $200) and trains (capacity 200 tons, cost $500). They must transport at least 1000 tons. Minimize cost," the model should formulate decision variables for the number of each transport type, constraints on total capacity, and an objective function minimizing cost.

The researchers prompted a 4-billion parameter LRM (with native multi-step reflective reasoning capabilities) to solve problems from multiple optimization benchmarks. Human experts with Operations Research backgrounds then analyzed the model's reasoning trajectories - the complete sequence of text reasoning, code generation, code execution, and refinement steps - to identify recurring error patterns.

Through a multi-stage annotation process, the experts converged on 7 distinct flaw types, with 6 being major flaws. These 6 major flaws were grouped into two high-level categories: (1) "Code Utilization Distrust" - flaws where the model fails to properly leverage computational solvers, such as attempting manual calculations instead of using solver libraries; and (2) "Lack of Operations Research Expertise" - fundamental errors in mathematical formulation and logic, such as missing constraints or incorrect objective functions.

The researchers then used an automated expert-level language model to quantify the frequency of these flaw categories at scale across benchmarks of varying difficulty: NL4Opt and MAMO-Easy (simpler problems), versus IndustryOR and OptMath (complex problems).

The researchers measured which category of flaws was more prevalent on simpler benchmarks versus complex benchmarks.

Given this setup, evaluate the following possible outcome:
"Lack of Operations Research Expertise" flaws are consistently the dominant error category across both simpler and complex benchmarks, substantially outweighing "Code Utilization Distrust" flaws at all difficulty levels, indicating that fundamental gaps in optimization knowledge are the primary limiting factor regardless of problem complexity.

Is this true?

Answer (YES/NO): NO